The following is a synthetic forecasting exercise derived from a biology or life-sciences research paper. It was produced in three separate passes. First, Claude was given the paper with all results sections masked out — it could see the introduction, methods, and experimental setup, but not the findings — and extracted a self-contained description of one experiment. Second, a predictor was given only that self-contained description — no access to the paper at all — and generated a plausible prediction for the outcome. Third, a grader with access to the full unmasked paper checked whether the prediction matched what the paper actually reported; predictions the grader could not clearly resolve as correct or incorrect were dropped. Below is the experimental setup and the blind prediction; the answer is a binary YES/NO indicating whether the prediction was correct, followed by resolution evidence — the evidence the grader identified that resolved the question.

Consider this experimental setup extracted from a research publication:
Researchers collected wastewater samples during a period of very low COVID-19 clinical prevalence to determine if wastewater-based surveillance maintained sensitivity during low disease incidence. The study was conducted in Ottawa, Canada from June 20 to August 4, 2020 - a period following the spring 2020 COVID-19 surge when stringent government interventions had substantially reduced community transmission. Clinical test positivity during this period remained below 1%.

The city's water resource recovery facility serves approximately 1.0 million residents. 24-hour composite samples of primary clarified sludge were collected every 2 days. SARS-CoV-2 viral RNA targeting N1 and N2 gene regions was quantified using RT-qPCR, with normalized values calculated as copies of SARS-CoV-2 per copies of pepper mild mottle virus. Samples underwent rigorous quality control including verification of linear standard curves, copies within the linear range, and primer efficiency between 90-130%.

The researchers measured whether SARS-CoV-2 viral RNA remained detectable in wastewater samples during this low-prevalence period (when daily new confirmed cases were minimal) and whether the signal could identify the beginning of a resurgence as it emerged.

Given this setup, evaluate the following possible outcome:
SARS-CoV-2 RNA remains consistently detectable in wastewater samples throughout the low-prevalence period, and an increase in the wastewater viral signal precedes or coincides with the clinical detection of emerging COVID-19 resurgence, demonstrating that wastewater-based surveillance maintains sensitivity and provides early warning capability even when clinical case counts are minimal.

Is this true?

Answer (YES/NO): YES